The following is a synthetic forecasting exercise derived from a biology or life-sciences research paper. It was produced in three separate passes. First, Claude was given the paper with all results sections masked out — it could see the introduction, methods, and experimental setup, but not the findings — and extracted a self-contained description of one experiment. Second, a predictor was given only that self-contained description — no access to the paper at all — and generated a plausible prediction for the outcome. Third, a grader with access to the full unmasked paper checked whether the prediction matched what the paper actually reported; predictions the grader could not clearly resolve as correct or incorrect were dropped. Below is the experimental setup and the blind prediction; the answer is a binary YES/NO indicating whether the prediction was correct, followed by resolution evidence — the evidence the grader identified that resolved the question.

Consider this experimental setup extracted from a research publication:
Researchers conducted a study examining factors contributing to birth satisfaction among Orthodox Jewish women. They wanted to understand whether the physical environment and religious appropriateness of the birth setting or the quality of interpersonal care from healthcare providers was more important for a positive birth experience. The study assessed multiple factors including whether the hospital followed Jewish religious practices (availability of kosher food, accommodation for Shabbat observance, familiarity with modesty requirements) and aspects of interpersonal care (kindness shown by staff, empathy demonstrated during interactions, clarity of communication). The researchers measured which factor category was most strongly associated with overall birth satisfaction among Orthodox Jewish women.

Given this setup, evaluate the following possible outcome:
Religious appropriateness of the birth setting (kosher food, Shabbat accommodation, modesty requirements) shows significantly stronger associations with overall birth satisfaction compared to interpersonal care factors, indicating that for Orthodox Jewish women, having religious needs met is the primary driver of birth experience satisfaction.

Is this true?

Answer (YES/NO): NO